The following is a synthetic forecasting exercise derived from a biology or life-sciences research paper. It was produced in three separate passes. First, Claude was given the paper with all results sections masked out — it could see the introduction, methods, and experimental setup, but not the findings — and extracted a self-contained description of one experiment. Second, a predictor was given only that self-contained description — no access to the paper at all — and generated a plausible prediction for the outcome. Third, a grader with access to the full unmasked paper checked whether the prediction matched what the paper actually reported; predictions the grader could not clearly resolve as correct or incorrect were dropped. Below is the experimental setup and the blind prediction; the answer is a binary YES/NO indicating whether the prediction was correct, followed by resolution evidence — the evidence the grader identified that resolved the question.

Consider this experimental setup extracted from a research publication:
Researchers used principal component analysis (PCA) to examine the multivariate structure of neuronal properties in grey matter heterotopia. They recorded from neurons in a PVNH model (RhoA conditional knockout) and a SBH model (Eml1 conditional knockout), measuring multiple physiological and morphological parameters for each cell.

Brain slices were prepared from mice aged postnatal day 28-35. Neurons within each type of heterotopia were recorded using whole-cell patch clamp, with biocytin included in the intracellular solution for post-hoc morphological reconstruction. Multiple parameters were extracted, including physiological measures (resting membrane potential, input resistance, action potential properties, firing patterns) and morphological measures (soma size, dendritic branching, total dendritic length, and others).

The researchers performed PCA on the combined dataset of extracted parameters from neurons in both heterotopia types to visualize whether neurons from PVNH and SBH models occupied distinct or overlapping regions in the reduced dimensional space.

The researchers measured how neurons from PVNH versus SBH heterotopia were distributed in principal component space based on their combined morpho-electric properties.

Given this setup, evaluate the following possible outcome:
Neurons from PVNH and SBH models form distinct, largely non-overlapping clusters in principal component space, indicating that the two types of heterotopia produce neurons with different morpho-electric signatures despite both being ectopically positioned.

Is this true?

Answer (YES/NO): NO